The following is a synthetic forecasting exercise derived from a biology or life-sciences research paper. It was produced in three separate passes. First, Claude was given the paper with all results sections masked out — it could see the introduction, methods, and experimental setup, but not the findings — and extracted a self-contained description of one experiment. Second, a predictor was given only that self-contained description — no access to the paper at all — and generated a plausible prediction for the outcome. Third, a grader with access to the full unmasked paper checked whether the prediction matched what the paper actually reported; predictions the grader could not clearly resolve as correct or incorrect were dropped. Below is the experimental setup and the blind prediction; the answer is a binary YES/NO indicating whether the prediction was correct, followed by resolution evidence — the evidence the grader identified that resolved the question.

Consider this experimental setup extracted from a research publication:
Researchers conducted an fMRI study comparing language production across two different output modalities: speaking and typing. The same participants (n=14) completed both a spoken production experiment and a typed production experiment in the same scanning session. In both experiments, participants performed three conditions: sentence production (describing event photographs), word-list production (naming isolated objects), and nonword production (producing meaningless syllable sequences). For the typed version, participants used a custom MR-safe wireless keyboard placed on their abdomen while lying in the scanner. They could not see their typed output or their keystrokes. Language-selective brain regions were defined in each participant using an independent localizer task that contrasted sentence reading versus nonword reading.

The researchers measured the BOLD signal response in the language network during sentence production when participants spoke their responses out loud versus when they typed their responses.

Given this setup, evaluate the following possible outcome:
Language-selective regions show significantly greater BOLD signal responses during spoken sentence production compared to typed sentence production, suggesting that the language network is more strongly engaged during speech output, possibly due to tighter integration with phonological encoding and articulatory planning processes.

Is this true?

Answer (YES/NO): YES